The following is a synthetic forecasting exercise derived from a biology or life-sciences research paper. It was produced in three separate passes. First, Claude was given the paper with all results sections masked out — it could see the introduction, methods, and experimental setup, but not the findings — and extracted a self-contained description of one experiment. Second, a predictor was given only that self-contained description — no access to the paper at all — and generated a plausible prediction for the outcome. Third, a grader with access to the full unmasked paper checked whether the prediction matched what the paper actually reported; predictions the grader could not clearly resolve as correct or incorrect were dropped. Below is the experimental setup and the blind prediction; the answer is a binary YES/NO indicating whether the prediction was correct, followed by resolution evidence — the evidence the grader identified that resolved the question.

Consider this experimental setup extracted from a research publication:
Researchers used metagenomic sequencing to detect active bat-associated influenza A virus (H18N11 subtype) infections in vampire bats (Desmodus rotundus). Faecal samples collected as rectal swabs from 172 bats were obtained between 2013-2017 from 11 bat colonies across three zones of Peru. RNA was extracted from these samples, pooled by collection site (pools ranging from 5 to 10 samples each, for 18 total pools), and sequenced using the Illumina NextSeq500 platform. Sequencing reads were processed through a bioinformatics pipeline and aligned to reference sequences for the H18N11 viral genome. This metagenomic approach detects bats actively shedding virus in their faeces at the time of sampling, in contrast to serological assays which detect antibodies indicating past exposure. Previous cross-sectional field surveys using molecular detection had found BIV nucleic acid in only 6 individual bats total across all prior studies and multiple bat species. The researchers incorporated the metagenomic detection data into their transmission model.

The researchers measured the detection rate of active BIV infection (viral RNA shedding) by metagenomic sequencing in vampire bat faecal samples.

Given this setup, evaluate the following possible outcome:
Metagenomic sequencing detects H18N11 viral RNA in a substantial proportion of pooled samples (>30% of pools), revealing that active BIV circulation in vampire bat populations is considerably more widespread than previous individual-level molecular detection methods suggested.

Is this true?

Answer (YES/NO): NO